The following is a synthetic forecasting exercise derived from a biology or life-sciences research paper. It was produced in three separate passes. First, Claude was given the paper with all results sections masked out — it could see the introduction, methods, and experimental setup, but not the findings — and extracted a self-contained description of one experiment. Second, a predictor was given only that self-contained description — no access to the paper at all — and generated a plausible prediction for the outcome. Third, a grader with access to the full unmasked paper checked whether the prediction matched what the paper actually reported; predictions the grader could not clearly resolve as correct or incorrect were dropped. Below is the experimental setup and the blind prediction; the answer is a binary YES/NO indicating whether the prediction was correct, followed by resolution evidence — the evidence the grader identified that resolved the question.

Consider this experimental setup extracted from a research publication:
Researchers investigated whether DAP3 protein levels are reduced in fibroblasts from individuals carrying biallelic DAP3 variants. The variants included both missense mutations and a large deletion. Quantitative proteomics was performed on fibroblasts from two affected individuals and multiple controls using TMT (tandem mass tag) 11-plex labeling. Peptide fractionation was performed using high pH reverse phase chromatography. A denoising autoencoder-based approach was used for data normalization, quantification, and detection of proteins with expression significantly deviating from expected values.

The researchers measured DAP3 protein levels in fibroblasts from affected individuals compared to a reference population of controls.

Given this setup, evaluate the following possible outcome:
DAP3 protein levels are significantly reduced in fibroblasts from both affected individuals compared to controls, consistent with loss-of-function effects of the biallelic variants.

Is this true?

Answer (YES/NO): YES